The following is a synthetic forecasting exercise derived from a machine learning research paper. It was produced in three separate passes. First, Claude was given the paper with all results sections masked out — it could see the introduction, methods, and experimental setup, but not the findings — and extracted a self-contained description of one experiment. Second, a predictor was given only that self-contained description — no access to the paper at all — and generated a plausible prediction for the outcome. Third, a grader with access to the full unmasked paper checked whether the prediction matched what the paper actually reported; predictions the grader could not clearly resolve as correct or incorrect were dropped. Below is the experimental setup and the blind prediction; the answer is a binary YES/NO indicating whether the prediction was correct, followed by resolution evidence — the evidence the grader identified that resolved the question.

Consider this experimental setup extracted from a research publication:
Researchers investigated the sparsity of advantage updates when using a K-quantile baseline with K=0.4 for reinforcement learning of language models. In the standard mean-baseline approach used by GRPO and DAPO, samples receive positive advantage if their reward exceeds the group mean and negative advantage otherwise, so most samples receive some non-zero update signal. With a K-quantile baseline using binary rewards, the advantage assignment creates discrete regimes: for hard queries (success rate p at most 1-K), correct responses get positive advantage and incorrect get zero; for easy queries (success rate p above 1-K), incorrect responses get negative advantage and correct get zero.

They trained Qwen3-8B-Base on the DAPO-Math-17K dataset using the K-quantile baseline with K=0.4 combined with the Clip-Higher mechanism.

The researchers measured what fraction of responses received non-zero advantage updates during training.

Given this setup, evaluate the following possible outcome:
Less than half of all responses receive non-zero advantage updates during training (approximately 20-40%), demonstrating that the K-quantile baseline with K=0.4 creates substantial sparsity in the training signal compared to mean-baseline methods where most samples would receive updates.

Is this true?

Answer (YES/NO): YES